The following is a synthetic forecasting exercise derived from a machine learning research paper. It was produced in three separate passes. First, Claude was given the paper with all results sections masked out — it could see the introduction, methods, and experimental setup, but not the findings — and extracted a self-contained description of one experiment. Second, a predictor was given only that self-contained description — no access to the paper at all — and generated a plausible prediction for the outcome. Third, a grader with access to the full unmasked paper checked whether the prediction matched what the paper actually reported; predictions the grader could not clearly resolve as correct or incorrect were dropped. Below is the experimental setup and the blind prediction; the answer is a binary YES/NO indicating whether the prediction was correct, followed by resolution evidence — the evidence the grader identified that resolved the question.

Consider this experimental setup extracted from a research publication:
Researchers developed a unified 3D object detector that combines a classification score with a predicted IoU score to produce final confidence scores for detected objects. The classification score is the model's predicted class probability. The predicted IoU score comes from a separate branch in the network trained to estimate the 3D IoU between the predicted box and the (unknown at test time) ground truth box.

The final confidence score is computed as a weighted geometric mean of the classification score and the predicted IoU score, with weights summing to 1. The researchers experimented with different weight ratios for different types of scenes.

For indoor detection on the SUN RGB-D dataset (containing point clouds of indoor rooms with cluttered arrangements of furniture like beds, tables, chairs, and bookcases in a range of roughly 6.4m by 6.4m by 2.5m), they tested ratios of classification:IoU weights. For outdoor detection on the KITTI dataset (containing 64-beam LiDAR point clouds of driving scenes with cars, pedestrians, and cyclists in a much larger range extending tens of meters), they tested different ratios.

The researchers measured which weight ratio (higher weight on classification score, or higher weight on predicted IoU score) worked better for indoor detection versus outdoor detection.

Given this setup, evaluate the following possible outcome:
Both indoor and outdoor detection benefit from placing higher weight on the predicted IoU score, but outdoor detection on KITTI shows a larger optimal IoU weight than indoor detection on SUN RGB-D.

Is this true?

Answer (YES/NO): NO